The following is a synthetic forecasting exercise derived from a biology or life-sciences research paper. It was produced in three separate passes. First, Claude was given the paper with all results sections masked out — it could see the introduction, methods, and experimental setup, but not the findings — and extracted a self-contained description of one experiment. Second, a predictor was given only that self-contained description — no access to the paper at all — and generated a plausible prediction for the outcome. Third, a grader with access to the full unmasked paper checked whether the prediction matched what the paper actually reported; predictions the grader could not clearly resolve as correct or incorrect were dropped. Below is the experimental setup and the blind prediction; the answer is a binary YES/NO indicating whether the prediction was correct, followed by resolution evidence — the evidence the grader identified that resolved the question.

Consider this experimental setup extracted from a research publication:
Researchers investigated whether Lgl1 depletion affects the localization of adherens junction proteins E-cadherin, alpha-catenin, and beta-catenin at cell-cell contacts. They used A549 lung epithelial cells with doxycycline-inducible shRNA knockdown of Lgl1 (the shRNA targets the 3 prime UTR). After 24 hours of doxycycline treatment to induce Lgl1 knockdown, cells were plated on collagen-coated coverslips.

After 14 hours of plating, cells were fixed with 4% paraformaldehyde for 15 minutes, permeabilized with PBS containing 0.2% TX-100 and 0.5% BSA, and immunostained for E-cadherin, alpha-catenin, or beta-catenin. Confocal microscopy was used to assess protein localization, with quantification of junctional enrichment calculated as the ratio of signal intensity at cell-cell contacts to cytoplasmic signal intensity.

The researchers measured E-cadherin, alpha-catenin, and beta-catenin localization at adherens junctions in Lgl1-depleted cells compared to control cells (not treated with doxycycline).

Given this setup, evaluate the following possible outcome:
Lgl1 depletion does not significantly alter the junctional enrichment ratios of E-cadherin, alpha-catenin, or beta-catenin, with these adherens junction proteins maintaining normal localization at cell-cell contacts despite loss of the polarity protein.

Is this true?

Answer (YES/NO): NO